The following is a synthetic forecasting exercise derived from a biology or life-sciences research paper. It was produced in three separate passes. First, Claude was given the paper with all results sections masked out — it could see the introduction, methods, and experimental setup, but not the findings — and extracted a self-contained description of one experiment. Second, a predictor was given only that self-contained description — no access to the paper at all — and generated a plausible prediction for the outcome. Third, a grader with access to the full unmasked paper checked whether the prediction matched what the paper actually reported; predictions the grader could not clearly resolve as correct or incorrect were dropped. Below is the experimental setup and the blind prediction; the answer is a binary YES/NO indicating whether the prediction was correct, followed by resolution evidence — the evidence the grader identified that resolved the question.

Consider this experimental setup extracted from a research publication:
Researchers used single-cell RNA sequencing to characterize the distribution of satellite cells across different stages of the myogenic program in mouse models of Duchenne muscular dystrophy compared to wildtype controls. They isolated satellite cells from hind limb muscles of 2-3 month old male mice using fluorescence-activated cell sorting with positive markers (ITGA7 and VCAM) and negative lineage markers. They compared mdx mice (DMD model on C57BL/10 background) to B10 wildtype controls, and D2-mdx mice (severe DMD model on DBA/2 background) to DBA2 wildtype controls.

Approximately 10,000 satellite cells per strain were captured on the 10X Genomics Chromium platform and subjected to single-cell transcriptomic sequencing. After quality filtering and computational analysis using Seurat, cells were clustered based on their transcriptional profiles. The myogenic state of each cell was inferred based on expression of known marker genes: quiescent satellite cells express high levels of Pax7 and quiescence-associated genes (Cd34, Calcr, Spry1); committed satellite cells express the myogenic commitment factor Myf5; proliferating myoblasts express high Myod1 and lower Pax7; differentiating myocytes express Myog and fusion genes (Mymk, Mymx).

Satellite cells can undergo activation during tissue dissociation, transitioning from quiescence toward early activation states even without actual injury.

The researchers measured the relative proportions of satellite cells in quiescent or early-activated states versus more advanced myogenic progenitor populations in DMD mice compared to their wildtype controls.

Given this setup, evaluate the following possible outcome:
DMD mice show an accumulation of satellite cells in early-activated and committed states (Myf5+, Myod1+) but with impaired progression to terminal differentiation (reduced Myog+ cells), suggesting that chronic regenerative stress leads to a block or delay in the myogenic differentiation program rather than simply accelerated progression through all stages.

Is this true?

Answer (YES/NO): NO